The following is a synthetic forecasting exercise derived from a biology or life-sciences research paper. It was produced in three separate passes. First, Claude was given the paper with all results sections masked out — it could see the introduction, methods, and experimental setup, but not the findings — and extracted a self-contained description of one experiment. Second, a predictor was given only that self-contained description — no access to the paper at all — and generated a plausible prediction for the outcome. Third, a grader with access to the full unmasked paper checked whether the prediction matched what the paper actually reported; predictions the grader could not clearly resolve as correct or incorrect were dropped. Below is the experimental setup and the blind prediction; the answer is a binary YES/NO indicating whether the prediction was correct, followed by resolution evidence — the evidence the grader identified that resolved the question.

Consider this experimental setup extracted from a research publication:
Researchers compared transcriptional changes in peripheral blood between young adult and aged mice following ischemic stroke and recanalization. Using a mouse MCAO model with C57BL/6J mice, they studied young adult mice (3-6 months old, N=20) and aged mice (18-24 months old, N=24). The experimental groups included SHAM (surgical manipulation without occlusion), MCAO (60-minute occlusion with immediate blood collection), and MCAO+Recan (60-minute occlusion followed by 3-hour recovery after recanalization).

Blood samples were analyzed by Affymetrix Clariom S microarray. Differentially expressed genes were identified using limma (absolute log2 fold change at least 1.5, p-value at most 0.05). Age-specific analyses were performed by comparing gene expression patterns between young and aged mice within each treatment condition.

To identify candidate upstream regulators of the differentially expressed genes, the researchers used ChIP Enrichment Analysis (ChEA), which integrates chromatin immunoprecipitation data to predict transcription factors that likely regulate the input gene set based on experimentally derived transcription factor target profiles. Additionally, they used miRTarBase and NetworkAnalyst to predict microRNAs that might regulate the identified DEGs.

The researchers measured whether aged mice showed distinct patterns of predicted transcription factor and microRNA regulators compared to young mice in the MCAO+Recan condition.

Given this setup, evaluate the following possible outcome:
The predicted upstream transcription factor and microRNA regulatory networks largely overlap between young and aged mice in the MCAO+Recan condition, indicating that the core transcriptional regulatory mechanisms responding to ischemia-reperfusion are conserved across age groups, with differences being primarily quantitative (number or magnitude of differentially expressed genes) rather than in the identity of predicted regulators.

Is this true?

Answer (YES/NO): NO